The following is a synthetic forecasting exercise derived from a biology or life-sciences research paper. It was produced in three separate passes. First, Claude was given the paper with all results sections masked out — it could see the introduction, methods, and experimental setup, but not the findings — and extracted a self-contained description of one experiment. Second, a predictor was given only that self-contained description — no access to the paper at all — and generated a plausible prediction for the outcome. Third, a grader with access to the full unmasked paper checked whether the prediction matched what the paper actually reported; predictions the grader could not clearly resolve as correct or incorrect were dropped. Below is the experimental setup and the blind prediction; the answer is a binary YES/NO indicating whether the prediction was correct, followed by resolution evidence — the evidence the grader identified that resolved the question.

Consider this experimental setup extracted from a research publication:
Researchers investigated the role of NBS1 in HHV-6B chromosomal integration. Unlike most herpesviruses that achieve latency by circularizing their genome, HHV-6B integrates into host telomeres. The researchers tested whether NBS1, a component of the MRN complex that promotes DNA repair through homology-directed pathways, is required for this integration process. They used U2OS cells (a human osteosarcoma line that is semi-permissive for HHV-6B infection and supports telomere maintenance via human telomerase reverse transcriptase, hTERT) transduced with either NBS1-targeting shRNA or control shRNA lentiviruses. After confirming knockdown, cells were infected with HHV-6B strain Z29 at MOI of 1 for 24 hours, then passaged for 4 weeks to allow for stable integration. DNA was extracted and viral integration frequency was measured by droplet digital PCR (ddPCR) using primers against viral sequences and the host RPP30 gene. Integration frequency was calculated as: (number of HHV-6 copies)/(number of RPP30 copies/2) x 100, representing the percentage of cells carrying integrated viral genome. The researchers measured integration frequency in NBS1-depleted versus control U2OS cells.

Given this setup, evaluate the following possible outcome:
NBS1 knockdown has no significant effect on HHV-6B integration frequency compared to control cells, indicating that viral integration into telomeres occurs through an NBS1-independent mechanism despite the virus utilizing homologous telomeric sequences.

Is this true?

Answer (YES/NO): NO